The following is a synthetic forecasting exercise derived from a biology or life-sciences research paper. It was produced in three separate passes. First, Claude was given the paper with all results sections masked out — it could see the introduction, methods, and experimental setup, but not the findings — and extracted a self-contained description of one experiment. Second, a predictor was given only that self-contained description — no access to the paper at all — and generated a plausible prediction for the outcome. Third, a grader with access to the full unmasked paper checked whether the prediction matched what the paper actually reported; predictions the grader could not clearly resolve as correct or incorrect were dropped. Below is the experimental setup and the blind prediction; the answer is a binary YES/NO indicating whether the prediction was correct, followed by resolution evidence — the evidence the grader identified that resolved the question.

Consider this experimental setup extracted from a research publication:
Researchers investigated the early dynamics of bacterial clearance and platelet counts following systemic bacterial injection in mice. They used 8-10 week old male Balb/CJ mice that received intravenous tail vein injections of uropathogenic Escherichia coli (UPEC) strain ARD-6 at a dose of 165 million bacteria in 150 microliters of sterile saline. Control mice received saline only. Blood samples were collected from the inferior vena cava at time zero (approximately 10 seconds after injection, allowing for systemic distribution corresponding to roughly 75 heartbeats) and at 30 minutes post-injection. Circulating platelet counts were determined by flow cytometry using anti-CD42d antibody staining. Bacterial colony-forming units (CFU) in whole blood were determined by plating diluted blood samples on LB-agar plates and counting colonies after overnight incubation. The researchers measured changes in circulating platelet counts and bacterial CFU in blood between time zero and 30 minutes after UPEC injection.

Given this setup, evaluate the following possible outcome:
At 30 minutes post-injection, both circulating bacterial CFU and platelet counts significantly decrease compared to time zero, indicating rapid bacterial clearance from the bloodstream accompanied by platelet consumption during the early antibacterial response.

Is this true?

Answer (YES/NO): NO